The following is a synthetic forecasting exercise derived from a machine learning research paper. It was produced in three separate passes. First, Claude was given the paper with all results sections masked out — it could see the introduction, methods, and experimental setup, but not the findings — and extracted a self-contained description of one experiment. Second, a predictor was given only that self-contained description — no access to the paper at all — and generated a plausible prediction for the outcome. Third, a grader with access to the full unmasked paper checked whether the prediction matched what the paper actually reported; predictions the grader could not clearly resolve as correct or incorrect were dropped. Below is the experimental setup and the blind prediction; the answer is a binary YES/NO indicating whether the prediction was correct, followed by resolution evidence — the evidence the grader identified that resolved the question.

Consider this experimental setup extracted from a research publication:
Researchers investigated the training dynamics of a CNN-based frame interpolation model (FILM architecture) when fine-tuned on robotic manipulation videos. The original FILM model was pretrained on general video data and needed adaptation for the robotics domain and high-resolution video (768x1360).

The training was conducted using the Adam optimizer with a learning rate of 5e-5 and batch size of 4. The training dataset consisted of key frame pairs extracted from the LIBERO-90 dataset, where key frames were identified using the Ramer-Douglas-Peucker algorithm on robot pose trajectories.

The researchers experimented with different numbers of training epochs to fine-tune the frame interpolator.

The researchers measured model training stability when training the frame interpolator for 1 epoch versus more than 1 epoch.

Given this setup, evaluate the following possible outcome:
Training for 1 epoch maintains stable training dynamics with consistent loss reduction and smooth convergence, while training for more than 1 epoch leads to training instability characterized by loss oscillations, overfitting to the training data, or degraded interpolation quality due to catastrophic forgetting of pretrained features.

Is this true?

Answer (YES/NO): NO